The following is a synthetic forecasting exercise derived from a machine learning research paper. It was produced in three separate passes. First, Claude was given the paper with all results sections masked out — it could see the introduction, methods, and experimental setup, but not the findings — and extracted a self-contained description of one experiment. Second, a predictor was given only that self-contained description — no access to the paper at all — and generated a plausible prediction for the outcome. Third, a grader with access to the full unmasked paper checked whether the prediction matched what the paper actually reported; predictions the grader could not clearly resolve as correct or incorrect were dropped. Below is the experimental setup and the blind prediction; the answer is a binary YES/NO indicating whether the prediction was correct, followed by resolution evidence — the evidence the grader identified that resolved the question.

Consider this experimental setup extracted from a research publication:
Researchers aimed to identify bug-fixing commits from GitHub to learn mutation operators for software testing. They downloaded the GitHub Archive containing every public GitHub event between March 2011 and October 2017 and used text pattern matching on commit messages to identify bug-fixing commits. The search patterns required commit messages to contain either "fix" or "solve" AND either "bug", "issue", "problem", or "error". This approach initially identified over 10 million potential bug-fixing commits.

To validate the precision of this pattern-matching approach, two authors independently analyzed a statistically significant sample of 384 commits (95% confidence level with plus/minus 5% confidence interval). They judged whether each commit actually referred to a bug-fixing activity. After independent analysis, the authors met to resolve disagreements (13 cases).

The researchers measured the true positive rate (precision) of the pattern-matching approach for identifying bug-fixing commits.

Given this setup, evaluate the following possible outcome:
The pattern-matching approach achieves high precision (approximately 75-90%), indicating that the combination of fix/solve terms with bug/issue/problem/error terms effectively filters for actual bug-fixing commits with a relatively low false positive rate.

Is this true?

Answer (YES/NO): NO